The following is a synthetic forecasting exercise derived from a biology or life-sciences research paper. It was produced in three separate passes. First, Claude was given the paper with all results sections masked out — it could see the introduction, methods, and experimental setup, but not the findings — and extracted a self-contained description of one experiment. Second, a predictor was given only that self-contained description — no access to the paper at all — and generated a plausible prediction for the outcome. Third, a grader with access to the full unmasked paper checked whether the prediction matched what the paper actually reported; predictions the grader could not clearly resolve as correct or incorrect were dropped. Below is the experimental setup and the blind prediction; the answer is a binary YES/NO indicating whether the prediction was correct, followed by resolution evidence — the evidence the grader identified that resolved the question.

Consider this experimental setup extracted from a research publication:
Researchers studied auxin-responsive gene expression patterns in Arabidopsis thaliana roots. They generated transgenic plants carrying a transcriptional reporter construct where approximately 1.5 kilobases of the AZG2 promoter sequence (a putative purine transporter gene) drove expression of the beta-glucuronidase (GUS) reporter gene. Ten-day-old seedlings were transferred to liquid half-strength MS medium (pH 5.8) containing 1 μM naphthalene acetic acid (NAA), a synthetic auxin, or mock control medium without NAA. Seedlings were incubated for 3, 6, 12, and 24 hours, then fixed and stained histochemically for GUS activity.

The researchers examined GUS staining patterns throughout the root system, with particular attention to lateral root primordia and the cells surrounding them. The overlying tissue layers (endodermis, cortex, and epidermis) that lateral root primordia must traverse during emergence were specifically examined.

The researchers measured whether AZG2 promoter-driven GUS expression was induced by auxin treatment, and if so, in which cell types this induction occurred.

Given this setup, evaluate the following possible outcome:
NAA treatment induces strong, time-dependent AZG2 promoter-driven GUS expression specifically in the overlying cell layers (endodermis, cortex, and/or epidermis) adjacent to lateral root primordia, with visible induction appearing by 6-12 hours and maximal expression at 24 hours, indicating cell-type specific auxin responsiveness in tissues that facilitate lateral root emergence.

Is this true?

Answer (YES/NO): NO